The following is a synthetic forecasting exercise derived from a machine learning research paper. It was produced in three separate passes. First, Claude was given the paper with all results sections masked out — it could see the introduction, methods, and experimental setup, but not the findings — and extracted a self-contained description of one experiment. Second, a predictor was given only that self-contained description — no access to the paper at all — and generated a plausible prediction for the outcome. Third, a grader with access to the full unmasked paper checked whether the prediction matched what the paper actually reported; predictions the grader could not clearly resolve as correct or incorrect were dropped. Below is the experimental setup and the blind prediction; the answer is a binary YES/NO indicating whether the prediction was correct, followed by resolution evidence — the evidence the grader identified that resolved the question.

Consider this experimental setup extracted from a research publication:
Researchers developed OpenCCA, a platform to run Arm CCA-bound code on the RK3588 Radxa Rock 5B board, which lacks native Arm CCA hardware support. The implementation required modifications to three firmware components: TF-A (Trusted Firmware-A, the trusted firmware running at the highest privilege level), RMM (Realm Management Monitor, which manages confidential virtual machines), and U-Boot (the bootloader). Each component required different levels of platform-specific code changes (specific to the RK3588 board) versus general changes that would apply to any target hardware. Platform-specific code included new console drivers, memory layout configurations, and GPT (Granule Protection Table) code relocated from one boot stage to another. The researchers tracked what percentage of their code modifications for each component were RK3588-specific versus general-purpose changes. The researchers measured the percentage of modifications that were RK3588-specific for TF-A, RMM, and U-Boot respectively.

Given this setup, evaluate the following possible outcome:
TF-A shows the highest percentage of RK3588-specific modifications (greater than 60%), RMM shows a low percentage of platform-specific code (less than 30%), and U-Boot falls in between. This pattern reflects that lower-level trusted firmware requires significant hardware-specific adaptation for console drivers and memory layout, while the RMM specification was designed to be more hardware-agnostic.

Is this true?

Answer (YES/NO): NO